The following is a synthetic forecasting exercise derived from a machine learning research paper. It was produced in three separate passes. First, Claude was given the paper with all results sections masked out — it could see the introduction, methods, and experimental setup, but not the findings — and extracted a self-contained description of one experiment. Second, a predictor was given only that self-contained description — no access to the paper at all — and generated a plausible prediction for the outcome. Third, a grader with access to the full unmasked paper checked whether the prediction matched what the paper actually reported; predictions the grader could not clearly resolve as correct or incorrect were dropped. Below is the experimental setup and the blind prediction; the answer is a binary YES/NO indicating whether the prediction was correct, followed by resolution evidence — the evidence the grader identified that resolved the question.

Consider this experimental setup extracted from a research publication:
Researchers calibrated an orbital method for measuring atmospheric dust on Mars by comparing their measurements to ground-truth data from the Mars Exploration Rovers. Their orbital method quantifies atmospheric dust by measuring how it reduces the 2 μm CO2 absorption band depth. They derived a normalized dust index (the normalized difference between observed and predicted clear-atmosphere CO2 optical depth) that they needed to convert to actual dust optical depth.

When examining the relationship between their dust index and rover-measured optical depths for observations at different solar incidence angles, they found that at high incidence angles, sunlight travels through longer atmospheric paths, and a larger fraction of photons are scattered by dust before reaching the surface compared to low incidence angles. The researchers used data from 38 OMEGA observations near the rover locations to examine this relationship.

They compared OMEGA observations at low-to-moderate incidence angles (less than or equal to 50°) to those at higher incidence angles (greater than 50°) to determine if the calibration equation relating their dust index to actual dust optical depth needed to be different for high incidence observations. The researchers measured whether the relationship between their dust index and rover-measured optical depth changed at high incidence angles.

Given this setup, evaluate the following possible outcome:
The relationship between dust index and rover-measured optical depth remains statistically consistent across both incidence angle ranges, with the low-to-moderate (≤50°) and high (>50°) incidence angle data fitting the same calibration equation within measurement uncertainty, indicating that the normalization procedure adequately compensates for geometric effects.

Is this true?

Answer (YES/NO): NO